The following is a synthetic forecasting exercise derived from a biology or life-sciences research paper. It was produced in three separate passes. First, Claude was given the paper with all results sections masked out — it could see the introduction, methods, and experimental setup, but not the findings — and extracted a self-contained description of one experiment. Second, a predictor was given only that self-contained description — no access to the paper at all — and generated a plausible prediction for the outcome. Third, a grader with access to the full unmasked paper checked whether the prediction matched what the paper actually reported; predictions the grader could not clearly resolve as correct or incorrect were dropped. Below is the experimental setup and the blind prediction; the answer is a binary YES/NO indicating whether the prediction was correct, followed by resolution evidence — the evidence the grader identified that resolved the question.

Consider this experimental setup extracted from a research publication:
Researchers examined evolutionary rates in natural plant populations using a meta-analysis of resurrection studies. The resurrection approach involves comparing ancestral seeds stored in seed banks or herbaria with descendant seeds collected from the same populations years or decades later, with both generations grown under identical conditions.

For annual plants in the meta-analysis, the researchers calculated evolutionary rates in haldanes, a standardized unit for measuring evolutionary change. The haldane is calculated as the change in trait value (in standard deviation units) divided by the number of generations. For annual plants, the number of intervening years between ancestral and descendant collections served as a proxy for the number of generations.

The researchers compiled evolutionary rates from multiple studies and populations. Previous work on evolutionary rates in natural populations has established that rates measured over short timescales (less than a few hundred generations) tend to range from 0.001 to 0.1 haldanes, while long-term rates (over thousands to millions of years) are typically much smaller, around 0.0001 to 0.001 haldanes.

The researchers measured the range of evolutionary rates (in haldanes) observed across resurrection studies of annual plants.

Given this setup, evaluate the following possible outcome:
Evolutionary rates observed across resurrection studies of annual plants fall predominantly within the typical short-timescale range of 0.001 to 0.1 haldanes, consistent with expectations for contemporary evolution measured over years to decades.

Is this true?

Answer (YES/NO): NO